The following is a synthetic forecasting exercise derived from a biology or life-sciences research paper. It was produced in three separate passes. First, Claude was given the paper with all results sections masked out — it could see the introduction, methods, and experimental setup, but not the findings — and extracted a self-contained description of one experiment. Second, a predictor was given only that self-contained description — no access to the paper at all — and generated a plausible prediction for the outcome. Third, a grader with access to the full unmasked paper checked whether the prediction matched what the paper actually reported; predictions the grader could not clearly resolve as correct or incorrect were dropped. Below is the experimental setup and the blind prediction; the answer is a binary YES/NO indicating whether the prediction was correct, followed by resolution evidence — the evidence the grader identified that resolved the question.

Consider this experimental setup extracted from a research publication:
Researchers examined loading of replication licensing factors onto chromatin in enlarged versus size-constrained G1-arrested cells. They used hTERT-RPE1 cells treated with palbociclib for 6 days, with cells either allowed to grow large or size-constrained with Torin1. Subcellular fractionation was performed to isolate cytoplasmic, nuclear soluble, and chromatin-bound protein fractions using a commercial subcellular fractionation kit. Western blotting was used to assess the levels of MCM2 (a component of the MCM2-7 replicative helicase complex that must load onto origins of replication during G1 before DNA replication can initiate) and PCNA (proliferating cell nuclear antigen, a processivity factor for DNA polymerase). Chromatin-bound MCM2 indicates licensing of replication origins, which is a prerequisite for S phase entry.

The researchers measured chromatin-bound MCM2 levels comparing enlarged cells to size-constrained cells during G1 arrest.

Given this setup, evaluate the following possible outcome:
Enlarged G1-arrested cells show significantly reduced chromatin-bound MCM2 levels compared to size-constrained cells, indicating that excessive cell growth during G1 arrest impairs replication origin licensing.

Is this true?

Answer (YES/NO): NO